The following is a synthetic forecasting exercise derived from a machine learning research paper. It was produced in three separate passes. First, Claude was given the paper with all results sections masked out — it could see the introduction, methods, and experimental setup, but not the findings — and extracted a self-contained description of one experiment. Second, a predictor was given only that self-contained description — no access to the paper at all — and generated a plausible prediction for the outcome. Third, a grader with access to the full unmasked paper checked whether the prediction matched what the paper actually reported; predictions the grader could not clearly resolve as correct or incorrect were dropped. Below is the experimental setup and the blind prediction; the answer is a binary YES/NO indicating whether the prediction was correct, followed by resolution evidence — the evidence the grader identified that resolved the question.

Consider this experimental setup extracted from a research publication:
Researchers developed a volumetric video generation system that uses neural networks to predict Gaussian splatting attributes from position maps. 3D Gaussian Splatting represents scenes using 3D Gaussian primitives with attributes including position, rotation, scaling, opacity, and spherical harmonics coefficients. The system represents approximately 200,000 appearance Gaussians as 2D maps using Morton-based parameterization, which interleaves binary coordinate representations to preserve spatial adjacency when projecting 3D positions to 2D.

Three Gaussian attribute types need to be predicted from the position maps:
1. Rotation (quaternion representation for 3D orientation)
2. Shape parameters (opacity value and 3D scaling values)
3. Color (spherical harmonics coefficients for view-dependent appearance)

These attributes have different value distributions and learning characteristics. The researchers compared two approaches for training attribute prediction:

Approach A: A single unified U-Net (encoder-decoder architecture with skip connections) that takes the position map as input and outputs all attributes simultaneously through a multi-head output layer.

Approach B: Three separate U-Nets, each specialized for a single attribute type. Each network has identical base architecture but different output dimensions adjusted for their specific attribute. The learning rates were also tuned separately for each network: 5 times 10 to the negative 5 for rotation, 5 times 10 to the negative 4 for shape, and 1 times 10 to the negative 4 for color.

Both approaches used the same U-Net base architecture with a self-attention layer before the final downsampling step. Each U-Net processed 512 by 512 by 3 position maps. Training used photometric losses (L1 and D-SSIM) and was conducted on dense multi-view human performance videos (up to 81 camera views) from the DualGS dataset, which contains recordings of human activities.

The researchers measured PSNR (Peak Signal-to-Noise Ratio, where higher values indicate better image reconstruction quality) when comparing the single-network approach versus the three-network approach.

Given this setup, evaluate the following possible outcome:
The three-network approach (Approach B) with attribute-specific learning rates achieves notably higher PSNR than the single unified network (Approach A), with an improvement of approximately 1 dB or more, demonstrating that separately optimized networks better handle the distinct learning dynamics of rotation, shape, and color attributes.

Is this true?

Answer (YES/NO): NO